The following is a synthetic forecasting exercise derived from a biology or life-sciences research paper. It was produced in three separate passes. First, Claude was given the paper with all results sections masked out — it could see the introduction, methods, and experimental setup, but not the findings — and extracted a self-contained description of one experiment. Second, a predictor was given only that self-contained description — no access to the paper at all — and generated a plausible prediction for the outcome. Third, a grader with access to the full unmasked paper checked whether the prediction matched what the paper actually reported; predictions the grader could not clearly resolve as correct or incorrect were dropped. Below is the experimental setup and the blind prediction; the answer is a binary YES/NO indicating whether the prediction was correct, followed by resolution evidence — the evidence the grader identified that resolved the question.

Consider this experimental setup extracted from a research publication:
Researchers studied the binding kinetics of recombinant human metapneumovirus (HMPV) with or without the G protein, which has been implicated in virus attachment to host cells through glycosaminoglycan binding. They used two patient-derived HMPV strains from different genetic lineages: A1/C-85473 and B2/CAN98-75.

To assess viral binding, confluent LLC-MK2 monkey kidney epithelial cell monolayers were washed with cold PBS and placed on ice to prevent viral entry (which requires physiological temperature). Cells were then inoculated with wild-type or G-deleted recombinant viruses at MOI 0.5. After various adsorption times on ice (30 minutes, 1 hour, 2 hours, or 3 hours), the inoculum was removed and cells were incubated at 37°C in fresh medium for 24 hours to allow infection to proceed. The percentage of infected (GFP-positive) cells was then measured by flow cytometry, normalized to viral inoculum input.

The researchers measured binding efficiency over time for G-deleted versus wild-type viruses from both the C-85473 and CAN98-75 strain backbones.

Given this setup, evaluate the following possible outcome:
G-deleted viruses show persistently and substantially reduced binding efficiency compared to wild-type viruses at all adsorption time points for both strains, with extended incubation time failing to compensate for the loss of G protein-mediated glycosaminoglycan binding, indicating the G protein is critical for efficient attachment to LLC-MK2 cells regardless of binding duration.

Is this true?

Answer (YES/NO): NO